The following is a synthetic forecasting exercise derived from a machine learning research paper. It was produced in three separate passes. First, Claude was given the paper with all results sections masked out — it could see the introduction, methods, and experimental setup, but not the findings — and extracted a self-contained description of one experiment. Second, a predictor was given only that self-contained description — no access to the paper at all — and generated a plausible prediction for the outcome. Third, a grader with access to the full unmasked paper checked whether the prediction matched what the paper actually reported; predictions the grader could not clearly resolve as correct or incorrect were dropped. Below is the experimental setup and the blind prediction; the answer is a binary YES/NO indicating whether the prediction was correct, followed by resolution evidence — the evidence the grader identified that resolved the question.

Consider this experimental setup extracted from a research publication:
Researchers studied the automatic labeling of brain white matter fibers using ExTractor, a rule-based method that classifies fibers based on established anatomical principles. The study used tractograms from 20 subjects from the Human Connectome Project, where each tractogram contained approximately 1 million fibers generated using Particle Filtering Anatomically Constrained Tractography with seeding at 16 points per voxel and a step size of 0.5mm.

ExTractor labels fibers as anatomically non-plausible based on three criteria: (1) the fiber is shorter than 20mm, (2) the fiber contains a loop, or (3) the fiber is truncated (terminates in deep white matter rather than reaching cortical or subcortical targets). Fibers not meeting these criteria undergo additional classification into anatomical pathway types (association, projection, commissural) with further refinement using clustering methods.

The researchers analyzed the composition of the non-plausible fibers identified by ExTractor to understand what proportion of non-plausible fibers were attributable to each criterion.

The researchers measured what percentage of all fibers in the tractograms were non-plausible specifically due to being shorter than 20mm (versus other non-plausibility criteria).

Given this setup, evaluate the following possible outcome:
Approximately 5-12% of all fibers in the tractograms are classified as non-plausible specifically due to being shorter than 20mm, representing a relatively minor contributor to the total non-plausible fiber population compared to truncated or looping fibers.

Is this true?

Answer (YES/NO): NO